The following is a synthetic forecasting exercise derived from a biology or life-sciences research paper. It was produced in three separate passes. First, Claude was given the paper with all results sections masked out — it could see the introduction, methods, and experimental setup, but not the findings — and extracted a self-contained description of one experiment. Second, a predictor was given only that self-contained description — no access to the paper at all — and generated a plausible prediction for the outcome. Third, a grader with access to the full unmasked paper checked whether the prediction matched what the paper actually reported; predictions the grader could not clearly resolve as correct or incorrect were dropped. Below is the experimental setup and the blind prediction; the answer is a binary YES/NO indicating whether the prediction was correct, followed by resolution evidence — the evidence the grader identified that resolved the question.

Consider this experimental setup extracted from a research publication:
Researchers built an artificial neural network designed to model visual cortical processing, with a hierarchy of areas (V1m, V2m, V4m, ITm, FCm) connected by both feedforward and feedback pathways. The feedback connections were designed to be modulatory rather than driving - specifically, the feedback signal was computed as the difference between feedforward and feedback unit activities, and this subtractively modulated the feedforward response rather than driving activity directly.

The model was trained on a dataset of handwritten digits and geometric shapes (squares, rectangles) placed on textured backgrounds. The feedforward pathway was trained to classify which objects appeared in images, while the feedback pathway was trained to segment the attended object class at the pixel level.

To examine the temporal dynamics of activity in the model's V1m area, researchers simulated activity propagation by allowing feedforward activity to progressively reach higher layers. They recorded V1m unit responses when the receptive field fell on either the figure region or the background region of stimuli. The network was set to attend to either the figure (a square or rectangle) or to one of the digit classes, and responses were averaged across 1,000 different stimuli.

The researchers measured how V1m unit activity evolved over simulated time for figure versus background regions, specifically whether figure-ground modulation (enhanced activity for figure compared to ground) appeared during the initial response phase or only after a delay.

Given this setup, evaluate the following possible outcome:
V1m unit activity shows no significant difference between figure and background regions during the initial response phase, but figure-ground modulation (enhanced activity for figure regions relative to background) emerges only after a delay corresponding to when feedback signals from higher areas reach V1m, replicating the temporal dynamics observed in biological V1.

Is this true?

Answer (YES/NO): NO